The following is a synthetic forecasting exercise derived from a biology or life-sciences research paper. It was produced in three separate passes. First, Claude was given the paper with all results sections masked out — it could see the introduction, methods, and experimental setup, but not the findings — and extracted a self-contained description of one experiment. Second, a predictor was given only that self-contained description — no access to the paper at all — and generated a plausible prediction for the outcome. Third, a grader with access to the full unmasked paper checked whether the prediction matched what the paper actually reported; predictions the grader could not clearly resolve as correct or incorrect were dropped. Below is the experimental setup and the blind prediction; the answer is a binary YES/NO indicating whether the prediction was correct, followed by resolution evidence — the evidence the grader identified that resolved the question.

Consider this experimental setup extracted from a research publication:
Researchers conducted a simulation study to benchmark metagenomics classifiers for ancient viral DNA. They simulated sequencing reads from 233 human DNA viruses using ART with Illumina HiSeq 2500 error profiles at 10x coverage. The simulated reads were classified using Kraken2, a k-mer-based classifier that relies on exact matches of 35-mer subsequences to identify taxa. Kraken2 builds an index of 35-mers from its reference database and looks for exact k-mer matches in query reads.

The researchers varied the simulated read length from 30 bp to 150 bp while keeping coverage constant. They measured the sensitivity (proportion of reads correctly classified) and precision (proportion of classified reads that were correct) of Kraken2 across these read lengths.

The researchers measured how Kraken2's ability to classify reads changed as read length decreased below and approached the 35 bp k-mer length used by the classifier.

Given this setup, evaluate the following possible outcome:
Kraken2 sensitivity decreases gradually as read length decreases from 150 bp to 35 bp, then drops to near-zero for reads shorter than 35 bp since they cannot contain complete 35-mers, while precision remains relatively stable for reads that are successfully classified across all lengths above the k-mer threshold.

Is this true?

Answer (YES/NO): YES